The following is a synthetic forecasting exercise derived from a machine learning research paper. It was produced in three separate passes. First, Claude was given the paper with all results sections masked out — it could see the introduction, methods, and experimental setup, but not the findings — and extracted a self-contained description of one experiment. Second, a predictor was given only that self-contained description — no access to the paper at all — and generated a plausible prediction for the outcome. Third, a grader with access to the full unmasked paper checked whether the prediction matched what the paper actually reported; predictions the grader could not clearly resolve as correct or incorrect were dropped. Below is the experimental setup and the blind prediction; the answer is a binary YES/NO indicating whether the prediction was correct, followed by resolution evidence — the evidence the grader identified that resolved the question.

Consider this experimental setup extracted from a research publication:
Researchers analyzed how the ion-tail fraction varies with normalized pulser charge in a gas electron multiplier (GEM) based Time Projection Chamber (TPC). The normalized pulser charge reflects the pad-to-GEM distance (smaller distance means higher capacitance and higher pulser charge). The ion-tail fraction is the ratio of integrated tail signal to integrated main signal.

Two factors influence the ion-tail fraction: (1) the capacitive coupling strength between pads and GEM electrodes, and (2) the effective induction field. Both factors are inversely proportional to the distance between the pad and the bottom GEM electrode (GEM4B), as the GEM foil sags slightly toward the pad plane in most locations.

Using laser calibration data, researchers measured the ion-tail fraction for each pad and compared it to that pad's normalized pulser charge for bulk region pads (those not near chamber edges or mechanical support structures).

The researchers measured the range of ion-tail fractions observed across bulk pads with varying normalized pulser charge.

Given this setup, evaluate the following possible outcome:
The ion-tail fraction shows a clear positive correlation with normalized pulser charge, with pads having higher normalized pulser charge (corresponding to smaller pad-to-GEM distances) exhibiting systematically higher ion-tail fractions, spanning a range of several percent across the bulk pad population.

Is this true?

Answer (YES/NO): YES